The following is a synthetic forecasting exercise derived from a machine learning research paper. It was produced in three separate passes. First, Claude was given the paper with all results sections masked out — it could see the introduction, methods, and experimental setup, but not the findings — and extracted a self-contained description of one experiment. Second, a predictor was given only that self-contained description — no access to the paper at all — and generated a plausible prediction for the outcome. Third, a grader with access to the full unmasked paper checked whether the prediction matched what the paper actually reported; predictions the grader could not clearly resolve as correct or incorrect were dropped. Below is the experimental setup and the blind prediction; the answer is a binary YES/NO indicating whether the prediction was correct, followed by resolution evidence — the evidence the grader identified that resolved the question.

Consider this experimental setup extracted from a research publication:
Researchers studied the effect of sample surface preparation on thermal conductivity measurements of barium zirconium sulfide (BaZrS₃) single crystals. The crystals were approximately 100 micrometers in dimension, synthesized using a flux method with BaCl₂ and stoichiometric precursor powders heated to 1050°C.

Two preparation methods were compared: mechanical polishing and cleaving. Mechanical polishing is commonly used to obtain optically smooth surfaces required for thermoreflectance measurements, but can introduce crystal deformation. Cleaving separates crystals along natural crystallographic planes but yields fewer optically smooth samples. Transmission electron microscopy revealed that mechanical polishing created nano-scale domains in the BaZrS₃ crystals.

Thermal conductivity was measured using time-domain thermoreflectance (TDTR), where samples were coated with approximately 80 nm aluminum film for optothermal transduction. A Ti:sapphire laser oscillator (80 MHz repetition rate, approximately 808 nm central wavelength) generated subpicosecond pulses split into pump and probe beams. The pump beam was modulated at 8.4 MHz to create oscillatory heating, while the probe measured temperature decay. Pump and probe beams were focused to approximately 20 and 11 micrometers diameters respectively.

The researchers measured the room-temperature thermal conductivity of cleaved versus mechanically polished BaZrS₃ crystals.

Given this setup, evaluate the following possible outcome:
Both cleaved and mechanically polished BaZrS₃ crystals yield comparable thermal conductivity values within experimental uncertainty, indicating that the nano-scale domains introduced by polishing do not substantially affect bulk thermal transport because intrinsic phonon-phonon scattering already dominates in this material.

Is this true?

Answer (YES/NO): NO